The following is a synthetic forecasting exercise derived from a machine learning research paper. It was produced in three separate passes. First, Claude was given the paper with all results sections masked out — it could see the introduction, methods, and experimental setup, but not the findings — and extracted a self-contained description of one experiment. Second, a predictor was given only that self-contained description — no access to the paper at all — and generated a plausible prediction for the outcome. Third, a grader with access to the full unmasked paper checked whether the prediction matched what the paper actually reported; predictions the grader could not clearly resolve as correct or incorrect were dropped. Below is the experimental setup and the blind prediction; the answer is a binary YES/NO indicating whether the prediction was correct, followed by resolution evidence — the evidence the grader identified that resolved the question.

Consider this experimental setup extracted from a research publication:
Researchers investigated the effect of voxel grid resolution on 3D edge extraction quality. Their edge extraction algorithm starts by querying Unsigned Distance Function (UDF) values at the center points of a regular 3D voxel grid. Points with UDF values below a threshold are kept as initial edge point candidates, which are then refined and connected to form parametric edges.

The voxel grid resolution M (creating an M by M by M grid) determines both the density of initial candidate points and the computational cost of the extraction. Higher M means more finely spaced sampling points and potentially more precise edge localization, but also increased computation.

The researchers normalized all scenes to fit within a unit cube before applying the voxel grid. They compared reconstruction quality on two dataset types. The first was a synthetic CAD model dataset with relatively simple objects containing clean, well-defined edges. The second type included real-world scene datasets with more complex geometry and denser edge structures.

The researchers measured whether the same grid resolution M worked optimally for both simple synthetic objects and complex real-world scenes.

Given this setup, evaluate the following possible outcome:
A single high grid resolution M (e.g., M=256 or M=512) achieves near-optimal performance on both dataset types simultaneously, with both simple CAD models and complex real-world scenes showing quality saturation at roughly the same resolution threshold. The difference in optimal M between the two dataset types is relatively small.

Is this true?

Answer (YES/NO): NO